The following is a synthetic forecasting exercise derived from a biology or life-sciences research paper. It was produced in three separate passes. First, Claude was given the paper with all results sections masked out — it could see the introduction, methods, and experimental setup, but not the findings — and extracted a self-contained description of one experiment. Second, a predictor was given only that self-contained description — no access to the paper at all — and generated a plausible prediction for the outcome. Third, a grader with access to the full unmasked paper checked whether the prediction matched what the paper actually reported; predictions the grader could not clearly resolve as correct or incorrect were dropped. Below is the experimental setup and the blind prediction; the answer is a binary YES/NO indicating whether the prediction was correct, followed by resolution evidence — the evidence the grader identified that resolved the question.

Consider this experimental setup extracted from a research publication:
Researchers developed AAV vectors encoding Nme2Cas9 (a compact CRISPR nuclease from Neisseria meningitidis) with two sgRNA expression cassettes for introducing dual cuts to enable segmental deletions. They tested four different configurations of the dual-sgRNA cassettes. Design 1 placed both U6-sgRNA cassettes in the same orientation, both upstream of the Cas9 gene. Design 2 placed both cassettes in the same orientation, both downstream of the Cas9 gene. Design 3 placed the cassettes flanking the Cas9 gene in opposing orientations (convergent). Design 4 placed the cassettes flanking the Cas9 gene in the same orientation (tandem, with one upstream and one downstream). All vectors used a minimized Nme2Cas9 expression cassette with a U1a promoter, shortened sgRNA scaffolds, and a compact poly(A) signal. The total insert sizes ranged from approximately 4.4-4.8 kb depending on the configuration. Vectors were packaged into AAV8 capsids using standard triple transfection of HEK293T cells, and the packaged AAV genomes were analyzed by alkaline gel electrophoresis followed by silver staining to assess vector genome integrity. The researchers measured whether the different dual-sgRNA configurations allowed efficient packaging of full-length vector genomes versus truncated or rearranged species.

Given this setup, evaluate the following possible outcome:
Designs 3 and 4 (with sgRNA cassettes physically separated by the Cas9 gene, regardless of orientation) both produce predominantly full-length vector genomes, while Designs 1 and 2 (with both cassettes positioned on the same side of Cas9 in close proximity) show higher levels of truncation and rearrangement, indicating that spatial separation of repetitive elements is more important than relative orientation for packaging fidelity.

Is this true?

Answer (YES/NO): NO